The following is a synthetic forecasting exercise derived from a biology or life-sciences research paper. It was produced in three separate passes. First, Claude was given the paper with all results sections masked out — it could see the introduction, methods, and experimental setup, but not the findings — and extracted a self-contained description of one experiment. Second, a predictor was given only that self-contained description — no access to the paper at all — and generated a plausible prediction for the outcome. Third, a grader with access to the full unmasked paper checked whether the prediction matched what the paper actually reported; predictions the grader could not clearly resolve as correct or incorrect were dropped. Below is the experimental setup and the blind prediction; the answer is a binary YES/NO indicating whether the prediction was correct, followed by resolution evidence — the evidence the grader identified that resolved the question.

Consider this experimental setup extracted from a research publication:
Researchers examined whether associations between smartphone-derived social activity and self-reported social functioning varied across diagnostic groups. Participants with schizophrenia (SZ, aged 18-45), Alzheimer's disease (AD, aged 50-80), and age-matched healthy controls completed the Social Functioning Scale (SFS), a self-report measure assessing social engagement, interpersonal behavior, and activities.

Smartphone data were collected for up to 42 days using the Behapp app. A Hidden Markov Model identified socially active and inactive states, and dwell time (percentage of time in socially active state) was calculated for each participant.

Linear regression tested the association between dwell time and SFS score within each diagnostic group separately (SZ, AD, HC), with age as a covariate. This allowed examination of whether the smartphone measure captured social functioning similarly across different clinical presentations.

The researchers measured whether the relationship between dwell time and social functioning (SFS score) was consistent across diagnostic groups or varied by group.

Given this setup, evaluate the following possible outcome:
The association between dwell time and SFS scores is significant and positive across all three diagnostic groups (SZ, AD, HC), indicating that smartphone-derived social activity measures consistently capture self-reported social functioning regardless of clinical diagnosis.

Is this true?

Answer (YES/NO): NO